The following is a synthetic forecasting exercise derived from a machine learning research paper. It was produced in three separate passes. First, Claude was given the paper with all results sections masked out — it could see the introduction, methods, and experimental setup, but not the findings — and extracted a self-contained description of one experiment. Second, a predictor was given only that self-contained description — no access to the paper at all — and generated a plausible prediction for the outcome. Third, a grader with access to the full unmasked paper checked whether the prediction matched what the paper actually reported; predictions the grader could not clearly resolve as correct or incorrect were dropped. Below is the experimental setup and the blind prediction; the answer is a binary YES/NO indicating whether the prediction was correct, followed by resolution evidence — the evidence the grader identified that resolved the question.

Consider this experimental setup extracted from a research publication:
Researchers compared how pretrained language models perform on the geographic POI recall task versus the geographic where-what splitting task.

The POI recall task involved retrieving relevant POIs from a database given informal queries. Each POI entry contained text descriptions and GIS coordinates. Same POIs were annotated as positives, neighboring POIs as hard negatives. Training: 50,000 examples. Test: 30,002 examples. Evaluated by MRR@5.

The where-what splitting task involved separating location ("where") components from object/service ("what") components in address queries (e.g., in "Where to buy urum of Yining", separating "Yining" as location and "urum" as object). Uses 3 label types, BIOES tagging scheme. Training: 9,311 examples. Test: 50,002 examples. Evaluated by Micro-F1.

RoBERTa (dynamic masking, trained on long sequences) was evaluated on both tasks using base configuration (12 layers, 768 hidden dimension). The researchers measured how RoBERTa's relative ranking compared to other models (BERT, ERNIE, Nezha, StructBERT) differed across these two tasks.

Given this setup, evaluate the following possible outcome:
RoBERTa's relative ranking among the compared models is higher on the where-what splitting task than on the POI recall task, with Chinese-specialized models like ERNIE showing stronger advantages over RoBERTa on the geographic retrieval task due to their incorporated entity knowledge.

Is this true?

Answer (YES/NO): NO